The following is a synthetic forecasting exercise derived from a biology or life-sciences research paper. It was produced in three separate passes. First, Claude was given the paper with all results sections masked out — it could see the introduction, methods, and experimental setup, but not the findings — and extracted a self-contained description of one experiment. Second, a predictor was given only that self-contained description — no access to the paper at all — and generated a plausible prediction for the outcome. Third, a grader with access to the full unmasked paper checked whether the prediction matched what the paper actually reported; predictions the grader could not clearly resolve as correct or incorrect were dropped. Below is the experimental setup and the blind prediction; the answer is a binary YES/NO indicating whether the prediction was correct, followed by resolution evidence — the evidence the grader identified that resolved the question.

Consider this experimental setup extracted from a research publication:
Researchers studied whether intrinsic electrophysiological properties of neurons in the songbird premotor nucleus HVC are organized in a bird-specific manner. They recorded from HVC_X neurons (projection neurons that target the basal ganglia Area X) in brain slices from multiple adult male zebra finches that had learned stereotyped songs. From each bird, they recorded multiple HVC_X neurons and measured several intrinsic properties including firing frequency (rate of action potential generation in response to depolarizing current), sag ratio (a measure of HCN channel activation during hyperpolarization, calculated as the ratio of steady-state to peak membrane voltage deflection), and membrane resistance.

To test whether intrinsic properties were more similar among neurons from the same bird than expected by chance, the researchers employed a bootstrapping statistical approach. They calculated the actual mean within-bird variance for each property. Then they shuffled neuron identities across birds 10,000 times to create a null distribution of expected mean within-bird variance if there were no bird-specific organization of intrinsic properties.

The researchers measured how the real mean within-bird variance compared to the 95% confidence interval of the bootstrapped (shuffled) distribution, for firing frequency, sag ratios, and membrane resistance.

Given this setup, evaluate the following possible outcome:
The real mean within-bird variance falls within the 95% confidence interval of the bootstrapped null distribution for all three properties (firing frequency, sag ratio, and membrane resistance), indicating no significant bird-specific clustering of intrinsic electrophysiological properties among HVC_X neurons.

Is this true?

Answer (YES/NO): NO